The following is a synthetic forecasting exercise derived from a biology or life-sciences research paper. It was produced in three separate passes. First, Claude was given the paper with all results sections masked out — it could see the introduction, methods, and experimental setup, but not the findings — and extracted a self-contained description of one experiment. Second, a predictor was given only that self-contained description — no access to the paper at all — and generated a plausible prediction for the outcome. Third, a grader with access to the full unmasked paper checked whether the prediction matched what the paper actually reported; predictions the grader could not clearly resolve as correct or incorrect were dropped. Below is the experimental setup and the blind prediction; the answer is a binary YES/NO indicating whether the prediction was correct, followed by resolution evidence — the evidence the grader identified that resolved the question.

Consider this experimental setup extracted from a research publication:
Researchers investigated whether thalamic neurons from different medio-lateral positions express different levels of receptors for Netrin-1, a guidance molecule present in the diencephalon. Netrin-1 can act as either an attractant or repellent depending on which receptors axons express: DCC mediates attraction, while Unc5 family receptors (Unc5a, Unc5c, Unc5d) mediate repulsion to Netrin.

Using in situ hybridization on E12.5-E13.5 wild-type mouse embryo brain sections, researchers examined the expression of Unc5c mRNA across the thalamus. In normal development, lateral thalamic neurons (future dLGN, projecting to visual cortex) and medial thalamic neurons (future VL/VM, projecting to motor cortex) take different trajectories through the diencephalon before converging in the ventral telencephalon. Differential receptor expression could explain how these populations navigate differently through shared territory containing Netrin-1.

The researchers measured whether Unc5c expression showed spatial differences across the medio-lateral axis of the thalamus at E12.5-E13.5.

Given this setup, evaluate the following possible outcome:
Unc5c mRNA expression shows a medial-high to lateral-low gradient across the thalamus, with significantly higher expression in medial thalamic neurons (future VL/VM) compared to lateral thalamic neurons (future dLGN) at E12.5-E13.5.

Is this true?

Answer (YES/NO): NO